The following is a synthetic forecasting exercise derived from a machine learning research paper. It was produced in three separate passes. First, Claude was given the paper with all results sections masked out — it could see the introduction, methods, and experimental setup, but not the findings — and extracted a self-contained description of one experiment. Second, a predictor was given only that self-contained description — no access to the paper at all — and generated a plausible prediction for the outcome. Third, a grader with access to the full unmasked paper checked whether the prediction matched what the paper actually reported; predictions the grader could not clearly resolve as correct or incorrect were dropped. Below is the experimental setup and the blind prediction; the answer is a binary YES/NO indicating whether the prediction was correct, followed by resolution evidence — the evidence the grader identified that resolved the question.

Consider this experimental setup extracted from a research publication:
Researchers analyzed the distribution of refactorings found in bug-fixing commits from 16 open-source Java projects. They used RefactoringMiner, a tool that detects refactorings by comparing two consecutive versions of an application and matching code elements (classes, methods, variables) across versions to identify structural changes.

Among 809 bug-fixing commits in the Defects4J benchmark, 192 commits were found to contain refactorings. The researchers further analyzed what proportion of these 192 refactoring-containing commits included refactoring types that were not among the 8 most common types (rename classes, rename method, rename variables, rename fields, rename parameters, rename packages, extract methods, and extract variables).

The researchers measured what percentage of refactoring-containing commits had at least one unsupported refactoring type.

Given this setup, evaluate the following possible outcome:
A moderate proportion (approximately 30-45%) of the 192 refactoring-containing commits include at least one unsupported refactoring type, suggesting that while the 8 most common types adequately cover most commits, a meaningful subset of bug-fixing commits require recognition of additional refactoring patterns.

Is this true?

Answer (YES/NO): NO